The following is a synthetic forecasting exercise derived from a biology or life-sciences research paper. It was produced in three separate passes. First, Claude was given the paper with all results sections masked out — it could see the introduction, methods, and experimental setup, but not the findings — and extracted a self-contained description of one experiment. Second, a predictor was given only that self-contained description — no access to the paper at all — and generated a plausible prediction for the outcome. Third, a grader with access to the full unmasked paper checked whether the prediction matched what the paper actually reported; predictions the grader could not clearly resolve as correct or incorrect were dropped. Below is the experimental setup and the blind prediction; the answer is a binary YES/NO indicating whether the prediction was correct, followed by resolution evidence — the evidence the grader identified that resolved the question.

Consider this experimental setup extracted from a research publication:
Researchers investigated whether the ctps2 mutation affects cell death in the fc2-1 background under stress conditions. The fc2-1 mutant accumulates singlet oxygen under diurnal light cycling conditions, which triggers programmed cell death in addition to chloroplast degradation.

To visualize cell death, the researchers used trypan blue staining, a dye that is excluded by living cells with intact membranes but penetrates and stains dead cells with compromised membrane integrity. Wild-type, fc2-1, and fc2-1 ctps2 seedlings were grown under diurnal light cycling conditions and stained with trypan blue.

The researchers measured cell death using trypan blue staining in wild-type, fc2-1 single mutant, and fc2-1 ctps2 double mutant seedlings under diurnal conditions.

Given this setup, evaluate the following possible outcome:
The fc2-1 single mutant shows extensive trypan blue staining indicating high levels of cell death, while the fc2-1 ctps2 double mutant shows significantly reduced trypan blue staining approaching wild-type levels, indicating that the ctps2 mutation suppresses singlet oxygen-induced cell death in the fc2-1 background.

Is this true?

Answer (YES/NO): YES